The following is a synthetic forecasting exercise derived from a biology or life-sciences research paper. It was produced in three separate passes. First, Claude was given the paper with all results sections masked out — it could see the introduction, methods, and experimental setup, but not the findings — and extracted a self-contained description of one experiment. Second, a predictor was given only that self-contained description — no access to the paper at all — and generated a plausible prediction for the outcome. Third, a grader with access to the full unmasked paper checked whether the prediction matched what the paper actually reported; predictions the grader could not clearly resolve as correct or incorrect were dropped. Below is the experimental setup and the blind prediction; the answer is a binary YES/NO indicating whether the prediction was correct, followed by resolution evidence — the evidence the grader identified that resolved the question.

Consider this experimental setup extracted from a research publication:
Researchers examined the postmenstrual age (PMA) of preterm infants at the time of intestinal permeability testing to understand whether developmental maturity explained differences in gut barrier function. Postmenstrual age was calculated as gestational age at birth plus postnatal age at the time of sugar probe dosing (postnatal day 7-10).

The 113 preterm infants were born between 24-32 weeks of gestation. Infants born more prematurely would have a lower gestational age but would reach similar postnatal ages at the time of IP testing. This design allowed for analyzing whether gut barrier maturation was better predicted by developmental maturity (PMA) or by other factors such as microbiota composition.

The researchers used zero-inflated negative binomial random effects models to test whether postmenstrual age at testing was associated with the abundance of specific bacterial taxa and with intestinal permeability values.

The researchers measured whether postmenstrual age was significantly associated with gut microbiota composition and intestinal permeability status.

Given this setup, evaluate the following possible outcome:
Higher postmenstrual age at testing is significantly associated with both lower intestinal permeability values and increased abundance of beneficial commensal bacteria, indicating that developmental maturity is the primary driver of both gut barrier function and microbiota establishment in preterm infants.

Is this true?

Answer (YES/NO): NO